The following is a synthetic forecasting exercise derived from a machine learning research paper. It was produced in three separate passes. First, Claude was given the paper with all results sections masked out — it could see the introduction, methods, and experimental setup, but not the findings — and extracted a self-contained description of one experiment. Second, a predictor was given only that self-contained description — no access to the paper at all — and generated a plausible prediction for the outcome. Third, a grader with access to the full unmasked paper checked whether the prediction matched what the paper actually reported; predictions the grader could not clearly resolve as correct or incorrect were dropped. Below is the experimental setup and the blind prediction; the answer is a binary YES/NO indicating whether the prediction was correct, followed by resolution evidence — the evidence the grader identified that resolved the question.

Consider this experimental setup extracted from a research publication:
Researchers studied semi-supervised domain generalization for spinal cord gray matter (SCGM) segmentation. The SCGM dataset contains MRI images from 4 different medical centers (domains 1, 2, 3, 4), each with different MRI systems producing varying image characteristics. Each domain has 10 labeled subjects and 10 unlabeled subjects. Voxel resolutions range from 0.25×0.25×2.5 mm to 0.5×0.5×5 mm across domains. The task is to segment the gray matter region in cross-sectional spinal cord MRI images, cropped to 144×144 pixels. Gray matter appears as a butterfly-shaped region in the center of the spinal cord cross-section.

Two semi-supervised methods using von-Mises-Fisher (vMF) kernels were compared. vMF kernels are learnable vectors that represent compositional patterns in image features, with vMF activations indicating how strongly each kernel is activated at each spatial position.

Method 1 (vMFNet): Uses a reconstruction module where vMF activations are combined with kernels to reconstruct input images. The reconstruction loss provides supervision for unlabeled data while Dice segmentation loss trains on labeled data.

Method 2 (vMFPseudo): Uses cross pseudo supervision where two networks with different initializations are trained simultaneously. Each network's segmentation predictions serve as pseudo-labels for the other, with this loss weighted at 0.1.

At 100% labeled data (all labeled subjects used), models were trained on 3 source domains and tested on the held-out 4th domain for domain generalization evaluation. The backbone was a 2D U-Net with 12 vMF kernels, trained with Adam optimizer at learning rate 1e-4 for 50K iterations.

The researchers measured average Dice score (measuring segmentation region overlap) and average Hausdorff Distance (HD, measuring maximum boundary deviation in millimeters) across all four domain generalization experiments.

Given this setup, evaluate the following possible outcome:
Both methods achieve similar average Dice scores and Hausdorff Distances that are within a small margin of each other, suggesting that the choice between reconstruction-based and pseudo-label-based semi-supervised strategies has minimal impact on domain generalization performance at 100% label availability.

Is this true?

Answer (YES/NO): YES